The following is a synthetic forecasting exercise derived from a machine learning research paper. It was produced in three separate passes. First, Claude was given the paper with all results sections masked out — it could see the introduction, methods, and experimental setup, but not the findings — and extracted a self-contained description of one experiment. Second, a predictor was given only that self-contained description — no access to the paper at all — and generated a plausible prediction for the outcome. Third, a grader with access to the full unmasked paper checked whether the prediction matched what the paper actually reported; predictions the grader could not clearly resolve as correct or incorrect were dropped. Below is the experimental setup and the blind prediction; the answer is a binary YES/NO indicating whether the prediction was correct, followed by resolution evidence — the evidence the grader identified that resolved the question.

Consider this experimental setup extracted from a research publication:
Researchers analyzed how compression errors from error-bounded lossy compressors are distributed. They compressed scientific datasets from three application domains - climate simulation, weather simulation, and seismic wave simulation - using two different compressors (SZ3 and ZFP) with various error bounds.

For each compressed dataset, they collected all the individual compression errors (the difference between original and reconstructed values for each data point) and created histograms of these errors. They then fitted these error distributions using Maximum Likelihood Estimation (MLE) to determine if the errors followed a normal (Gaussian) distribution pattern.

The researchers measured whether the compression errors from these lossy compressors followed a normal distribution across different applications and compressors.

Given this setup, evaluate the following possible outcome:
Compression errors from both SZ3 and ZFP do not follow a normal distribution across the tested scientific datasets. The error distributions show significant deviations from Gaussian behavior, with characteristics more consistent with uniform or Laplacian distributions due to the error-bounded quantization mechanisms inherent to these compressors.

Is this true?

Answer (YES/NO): NO